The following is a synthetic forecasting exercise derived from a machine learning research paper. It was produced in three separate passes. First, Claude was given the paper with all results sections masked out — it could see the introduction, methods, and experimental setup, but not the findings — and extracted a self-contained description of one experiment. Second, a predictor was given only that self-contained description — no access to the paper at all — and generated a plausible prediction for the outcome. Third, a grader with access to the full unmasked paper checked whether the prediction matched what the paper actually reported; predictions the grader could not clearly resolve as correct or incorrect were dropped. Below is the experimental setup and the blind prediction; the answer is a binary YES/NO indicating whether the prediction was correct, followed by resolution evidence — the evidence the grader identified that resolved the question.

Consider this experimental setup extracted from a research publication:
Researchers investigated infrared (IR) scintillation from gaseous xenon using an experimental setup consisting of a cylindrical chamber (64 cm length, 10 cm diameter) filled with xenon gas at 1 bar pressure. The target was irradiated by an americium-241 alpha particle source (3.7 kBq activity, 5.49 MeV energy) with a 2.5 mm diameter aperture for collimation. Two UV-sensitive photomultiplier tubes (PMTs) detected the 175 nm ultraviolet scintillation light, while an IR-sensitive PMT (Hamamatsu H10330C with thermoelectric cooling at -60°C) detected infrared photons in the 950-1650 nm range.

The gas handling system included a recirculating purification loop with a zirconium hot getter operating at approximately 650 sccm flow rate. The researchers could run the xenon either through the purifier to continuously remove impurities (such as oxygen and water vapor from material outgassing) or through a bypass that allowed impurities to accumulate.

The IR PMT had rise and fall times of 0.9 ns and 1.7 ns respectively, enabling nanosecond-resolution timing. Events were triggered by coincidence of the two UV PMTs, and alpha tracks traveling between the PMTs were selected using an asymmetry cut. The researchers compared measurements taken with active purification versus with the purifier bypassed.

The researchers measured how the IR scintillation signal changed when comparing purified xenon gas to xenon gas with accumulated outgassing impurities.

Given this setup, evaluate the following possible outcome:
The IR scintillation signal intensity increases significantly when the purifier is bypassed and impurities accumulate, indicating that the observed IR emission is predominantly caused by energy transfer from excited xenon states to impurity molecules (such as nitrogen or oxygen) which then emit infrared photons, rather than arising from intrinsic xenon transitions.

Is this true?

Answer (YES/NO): NO